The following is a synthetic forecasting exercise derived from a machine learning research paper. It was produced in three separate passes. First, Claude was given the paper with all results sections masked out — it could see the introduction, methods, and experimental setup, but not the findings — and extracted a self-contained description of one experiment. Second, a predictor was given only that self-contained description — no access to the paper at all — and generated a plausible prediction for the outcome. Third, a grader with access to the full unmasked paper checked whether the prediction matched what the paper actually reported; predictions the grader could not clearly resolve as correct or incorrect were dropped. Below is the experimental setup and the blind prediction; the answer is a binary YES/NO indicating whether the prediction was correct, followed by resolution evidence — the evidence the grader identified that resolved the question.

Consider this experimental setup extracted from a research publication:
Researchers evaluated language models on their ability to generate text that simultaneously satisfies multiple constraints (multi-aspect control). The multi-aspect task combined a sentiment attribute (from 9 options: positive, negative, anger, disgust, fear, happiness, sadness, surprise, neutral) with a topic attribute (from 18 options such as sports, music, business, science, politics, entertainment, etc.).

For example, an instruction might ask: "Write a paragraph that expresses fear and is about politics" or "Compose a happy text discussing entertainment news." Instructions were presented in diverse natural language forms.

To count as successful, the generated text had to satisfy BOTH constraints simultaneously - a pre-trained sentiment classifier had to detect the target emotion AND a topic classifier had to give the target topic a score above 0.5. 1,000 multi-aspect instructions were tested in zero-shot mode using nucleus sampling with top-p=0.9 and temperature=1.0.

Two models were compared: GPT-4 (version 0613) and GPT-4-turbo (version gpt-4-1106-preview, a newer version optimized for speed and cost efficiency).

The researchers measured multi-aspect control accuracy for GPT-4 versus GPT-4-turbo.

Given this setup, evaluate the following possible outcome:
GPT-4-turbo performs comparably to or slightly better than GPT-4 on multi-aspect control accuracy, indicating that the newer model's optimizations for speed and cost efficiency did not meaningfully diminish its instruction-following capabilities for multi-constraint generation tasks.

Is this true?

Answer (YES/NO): NO